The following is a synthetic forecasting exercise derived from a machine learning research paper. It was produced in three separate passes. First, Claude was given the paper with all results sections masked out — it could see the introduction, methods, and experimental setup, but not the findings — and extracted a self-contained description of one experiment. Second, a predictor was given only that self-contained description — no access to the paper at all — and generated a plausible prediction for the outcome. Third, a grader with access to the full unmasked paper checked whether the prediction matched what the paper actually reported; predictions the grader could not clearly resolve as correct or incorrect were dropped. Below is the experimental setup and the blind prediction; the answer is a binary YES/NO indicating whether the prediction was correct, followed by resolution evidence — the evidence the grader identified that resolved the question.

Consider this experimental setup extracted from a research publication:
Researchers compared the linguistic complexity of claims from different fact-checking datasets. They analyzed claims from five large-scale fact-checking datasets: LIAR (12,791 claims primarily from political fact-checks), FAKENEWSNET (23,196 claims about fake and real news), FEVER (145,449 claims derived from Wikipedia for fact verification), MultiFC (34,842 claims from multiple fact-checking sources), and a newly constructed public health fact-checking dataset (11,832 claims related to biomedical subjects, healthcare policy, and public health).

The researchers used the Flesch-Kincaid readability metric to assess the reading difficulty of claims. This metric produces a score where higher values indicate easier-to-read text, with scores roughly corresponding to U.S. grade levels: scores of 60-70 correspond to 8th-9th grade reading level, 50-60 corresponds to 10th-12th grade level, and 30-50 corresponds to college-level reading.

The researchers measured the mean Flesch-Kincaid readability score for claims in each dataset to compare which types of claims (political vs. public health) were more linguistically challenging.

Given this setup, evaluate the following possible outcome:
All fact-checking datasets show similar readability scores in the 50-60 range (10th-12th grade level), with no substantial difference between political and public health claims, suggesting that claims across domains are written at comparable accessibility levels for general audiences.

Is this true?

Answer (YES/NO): NO